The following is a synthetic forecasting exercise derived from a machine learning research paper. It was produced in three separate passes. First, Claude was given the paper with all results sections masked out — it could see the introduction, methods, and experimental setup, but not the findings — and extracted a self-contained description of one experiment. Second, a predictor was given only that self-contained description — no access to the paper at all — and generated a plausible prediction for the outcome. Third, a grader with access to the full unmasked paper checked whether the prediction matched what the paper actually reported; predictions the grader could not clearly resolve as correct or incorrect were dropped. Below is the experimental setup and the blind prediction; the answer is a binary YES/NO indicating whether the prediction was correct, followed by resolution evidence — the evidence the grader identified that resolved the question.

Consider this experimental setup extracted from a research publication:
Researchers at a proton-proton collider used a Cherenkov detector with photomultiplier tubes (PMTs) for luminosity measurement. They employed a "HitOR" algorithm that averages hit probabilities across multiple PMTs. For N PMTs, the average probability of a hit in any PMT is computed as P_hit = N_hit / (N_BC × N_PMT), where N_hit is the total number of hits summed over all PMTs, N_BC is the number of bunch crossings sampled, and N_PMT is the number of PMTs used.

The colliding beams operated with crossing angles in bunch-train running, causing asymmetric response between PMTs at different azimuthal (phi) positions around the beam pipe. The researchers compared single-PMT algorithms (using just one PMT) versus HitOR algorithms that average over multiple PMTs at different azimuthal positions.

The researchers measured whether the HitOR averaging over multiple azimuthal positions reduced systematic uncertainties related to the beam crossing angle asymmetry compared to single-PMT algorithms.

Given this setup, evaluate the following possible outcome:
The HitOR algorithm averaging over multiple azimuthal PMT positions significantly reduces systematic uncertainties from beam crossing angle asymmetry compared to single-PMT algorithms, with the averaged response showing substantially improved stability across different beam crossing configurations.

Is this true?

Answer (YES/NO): YES